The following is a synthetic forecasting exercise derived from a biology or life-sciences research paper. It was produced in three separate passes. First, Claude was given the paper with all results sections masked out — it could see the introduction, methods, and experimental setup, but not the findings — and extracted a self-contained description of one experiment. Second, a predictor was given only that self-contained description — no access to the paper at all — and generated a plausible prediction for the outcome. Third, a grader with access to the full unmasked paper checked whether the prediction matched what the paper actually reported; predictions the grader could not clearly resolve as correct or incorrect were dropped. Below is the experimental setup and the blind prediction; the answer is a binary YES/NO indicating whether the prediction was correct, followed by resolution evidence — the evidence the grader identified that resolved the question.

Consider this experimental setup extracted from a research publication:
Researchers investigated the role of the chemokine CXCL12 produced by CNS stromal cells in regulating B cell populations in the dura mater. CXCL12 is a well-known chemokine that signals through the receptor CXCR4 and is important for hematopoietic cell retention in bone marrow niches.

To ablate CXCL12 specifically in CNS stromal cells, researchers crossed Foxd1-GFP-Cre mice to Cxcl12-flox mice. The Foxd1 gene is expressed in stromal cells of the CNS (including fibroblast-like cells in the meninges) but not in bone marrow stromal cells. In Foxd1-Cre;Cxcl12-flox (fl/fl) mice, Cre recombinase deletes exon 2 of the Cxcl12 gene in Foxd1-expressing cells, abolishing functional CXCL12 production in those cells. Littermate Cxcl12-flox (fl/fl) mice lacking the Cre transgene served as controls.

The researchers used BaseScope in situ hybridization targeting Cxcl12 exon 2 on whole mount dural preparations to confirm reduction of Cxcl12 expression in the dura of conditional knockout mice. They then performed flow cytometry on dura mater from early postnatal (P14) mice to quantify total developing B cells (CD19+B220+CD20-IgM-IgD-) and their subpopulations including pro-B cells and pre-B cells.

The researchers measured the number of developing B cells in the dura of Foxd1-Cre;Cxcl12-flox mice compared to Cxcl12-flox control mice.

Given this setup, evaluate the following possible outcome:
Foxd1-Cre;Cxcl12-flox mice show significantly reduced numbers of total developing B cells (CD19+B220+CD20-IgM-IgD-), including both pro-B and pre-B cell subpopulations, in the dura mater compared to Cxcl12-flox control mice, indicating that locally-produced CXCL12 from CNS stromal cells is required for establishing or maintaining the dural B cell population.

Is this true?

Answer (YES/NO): YES